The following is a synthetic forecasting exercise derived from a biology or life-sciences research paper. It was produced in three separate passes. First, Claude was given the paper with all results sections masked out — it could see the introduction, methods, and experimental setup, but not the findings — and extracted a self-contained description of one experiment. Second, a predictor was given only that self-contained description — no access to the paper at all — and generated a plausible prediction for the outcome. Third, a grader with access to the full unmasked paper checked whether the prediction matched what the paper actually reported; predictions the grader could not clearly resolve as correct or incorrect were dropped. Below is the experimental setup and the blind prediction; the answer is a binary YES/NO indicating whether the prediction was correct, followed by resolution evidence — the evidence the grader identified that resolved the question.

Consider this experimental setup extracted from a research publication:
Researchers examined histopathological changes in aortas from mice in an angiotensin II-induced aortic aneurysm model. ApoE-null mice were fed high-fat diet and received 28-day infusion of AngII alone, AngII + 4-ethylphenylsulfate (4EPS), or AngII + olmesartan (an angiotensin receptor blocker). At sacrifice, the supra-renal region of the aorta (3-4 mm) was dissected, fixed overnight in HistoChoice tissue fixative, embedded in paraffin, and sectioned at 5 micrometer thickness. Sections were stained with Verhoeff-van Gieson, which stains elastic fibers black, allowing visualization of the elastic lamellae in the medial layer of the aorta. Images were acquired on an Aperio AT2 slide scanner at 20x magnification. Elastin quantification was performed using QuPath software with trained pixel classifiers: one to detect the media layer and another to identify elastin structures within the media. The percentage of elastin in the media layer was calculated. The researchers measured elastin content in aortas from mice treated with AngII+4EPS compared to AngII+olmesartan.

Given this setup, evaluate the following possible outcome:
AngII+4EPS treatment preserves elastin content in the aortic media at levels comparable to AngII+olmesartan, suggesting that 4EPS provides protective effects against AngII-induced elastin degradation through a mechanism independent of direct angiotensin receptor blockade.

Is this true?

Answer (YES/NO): NO